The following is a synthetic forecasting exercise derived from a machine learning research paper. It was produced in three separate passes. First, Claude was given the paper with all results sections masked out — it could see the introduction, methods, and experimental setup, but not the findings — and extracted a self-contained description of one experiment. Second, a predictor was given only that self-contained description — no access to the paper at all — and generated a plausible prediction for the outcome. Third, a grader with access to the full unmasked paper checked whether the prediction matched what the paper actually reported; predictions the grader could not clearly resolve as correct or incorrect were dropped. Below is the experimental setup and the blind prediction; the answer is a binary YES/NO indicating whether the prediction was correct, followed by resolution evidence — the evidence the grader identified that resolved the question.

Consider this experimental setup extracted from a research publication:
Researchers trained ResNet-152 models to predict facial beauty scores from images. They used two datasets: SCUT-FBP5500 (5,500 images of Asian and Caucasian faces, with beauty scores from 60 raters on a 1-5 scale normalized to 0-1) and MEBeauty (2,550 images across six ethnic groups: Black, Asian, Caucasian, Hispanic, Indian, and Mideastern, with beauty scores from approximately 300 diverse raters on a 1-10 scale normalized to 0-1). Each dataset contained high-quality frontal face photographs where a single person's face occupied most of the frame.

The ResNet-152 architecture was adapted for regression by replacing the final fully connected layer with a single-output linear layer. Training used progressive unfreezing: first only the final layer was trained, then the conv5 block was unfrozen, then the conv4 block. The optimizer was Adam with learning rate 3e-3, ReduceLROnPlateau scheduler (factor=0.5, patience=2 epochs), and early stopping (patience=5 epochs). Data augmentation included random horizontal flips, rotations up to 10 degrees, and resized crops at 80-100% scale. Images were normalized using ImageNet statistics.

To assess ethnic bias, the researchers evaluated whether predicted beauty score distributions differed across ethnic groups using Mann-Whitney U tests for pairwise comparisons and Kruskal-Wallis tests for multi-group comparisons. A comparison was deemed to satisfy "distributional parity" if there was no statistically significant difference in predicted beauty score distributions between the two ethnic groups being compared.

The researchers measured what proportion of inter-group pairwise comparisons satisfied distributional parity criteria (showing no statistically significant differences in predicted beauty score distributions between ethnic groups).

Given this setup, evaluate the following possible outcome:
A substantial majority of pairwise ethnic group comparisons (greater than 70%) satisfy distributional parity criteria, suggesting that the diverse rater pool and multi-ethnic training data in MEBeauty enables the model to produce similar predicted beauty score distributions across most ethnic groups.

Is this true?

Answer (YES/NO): NO